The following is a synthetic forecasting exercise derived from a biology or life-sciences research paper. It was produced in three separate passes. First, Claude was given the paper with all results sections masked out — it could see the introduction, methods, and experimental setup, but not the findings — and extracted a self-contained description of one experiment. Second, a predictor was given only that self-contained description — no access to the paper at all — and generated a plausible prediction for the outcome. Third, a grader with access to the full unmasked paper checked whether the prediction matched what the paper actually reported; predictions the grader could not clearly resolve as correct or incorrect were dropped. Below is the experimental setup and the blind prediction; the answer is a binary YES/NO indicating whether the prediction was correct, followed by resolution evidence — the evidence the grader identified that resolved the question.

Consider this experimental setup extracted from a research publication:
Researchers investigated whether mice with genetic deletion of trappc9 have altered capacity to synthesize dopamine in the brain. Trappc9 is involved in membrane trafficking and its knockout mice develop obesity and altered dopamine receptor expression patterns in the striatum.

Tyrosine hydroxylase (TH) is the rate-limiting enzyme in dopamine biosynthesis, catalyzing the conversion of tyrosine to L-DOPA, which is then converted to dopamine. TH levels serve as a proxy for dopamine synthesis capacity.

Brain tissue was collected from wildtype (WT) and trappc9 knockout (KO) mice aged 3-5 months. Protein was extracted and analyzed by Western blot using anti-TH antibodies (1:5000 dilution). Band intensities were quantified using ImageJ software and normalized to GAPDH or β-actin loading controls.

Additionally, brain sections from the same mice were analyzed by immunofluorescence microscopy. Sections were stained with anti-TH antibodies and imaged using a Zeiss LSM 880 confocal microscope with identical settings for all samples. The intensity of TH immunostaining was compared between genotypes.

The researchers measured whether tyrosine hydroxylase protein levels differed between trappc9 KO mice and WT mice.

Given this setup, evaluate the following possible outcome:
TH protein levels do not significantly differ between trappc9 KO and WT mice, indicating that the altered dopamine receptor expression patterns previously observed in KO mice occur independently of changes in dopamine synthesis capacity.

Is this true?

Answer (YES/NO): YES